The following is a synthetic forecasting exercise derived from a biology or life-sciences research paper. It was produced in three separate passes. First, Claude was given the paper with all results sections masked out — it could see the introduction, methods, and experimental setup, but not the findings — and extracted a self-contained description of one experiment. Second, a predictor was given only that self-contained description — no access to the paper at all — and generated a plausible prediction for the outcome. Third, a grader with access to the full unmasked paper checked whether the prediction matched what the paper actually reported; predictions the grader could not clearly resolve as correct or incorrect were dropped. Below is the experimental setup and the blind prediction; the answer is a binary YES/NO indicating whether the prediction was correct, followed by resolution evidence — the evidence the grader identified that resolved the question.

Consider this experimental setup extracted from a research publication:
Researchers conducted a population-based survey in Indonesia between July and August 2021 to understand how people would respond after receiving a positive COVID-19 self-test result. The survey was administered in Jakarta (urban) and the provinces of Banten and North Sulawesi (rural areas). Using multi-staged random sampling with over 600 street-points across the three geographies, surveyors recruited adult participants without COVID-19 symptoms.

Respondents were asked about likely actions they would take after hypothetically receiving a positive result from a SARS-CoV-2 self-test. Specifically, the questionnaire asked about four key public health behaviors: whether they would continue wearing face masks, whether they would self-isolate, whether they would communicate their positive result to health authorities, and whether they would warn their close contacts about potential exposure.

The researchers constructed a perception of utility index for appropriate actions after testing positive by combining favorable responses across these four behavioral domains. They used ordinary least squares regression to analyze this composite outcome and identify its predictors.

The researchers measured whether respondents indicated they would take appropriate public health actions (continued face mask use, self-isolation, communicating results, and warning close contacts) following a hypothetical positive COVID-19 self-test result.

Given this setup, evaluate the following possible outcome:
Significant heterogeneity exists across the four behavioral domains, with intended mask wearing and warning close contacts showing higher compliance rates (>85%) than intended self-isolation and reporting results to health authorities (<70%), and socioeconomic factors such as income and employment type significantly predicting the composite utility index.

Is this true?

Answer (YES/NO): NO